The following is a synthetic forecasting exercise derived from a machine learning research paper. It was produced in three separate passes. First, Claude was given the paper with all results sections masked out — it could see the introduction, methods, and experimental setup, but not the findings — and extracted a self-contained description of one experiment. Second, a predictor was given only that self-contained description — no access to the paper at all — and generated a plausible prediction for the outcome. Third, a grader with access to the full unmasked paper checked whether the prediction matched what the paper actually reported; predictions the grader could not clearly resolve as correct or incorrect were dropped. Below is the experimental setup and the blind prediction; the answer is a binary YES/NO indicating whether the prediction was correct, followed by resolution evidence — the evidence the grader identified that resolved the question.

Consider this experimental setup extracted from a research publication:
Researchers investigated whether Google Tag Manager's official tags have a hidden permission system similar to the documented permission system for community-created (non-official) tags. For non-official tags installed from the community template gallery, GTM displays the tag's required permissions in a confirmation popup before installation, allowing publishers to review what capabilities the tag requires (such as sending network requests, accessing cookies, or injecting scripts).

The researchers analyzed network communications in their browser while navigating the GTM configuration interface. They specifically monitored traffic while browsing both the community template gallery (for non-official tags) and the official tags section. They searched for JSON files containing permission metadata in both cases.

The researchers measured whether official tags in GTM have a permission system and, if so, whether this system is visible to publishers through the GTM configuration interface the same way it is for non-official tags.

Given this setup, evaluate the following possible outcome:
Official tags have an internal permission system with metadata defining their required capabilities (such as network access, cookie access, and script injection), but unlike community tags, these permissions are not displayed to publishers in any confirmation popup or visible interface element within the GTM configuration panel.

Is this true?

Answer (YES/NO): YES